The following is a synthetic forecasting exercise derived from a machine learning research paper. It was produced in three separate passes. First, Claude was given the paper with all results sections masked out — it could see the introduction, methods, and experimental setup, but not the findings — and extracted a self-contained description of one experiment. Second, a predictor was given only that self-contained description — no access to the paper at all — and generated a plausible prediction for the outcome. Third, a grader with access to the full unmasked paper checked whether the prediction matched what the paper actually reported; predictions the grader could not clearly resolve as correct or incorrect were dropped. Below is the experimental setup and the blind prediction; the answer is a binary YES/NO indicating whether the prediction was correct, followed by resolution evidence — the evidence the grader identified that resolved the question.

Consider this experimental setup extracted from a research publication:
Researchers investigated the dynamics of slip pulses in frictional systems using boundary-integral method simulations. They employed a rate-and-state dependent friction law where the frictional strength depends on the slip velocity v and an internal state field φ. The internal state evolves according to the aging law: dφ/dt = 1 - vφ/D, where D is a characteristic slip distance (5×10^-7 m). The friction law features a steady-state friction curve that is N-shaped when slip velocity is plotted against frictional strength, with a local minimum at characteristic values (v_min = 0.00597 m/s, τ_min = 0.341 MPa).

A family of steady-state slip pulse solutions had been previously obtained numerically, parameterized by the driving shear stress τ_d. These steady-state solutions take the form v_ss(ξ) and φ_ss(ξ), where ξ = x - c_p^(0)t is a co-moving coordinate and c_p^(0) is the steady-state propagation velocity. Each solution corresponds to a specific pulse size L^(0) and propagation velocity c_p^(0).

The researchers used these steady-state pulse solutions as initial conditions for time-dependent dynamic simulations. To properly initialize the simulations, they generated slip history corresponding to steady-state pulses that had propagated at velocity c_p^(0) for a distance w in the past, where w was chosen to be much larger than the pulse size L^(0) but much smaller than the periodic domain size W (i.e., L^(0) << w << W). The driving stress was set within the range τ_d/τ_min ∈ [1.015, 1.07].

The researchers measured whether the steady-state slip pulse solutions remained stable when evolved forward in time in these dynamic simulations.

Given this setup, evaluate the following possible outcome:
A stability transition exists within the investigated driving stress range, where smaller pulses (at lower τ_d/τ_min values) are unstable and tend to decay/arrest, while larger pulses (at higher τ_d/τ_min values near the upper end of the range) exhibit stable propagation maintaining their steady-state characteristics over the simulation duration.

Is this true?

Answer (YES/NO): NO